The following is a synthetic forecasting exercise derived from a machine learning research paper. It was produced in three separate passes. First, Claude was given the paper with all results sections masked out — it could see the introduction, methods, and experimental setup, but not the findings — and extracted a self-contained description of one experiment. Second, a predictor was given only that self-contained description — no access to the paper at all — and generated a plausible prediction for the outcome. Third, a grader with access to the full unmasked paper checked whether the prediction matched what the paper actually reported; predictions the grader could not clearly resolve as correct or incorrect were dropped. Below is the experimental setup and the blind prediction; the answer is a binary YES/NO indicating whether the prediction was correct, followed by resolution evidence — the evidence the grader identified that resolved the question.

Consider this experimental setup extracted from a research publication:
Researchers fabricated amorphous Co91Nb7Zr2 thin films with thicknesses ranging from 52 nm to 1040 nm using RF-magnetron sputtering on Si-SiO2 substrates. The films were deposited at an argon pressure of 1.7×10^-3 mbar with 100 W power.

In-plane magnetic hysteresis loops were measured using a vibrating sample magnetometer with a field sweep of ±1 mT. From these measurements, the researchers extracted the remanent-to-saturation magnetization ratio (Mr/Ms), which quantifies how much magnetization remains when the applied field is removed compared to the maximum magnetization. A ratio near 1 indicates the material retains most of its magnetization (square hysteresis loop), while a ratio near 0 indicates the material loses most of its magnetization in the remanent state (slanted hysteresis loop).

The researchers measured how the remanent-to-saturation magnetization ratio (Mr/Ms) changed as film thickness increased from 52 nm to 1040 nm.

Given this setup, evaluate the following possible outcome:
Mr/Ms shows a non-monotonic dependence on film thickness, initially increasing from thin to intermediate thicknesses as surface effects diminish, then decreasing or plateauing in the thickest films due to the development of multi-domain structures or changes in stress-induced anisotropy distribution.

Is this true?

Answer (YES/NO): NO